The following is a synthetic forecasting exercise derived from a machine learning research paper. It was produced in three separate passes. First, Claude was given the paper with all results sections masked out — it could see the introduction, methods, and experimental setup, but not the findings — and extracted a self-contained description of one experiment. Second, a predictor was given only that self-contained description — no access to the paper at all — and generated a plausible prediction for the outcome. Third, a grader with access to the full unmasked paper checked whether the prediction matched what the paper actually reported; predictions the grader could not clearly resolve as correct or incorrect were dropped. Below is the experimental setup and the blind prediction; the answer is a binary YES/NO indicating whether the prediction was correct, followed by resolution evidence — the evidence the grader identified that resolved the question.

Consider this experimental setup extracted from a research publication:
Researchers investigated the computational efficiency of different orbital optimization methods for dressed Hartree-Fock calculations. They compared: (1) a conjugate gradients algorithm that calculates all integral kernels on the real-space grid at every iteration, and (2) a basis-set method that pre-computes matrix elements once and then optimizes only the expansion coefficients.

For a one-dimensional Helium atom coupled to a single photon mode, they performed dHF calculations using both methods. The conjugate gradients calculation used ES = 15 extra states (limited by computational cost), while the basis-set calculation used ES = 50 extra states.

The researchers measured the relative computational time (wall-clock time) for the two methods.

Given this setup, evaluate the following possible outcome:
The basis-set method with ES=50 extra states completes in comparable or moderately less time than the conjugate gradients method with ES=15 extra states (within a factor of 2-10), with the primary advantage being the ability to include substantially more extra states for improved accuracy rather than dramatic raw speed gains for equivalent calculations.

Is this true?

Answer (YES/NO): YES